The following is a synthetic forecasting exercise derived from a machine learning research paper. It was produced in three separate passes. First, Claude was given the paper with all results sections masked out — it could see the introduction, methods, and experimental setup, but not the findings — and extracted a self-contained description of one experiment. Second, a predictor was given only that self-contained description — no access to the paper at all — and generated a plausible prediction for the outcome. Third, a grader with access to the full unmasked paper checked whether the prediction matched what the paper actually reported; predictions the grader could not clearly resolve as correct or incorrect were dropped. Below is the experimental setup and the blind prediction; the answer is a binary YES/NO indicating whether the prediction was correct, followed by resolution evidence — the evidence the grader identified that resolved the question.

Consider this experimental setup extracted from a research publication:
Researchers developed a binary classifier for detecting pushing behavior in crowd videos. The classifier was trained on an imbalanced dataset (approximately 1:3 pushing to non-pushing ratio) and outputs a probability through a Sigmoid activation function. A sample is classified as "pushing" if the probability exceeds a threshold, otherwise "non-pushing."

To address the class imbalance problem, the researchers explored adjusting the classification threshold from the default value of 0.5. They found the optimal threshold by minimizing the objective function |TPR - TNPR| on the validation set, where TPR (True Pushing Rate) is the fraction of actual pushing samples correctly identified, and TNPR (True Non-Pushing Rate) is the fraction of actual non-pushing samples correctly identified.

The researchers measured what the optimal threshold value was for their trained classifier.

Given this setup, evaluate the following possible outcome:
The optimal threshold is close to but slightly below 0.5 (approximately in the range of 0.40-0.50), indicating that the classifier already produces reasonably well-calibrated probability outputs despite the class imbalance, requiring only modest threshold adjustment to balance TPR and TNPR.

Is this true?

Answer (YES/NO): NO